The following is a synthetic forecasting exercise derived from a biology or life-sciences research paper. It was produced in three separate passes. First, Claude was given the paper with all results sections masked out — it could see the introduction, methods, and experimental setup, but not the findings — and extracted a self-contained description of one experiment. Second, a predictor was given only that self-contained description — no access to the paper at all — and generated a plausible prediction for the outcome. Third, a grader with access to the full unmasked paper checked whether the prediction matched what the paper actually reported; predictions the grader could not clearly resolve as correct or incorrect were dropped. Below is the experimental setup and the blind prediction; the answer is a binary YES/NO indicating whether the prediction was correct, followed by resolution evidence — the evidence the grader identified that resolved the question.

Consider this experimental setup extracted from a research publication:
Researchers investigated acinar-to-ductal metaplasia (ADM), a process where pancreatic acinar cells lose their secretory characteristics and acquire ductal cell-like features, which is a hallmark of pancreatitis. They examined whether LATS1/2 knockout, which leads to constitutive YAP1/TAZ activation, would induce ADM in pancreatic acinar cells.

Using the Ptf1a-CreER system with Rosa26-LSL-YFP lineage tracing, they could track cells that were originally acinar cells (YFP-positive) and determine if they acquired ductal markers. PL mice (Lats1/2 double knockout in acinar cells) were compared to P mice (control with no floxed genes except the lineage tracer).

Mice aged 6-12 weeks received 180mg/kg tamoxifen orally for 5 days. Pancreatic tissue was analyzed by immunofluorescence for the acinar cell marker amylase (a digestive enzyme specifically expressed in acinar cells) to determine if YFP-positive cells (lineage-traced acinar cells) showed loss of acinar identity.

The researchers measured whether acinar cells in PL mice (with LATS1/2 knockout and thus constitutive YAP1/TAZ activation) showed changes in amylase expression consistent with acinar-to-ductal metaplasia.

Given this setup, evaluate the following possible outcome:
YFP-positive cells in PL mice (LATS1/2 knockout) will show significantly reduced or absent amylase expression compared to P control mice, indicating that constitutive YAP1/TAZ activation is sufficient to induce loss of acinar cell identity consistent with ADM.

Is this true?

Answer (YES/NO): NO